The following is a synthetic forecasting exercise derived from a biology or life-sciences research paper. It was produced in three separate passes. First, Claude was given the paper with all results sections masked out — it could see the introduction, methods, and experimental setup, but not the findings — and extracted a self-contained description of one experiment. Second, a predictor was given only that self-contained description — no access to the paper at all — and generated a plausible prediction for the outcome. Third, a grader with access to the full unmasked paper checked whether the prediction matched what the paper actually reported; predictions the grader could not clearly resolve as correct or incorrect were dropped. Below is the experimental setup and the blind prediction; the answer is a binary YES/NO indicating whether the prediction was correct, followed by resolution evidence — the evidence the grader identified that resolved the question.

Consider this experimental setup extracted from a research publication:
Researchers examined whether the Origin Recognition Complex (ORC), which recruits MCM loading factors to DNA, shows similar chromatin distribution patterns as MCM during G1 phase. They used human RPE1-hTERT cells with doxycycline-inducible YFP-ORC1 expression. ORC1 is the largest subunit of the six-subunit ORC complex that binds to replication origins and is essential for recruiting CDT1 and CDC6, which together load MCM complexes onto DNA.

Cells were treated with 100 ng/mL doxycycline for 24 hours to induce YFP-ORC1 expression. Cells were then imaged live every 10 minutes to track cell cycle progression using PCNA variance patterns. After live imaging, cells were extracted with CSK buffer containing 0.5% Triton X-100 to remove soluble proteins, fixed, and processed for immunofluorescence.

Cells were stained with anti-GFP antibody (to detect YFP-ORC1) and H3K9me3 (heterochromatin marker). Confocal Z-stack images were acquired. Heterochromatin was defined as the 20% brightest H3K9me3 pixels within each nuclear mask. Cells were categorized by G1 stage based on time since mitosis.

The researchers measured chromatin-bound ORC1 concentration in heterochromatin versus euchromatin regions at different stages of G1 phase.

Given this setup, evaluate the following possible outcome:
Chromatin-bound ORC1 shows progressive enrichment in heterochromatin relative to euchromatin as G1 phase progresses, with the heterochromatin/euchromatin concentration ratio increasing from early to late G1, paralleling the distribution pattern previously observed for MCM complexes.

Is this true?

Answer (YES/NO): YES